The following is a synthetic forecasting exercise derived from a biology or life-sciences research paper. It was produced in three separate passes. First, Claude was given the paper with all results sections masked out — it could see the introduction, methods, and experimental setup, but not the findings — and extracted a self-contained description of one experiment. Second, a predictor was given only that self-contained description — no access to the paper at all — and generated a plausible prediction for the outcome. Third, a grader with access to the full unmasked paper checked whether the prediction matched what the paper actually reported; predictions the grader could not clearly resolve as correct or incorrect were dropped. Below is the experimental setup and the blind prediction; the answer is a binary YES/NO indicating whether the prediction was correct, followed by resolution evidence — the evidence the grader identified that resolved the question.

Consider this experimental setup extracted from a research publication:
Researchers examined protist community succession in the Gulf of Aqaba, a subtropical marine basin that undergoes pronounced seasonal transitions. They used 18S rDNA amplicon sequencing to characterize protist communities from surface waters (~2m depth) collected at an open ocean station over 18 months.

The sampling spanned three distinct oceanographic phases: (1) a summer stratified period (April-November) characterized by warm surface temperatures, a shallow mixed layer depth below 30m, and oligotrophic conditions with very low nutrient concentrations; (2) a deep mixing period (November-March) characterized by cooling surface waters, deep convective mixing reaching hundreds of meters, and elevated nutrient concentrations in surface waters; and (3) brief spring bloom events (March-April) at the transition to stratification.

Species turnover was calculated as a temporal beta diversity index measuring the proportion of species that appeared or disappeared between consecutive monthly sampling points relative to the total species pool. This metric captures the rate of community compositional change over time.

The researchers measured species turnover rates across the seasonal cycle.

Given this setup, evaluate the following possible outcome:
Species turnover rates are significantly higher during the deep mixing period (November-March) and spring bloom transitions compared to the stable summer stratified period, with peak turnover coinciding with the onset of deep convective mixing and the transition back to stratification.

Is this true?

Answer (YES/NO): NO